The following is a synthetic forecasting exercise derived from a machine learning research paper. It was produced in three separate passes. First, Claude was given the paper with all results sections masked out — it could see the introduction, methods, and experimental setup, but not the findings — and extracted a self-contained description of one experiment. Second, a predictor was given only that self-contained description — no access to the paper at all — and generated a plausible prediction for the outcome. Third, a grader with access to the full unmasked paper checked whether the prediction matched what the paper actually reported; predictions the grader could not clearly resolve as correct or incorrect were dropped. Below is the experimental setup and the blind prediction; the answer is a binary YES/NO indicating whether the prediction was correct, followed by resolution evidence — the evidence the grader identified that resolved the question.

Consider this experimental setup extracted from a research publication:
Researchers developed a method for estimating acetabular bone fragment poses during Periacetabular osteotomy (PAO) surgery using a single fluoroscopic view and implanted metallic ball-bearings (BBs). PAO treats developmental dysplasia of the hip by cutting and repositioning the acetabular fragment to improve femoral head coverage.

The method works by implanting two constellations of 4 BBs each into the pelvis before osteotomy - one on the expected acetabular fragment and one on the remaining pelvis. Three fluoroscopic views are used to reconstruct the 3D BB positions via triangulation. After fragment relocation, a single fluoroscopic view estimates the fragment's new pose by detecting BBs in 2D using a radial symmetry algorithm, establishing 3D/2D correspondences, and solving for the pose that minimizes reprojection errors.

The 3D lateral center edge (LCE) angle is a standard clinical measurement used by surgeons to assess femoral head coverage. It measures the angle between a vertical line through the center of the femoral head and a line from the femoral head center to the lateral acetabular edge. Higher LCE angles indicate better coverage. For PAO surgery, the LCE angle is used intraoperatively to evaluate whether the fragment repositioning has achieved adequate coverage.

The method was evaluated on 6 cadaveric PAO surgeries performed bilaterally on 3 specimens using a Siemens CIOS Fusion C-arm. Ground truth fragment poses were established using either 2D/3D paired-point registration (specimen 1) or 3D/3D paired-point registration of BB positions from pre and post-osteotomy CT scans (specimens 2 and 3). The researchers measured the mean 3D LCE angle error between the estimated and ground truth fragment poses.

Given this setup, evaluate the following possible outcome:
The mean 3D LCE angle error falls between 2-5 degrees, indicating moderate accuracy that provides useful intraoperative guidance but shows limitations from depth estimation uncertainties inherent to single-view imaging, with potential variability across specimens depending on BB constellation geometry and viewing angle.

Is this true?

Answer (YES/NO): NO